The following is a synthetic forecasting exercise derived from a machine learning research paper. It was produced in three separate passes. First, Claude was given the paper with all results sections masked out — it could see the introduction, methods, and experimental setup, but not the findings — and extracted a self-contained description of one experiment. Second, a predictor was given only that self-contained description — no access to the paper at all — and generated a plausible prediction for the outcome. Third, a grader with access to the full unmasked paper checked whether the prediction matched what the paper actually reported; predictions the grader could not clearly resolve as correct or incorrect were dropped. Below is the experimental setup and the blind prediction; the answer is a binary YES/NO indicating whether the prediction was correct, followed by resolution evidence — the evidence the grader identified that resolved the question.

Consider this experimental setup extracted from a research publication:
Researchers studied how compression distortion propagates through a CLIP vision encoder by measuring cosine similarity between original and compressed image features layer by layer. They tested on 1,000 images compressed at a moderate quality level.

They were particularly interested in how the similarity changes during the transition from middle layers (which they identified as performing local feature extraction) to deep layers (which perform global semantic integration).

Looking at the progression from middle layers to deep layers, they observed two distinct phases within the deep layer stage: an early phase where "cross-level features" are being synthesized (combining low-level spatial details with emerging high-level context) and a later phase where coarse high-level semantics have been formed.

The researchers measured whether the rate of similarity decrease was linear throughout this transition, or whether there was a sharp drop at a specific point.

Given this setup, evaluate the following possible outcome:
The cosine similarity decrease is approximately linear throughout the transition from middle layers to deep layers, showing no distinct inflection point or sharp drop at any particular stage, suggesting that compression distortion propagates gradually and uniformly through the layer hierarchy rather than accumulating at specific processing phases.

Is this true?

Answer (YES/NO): NO